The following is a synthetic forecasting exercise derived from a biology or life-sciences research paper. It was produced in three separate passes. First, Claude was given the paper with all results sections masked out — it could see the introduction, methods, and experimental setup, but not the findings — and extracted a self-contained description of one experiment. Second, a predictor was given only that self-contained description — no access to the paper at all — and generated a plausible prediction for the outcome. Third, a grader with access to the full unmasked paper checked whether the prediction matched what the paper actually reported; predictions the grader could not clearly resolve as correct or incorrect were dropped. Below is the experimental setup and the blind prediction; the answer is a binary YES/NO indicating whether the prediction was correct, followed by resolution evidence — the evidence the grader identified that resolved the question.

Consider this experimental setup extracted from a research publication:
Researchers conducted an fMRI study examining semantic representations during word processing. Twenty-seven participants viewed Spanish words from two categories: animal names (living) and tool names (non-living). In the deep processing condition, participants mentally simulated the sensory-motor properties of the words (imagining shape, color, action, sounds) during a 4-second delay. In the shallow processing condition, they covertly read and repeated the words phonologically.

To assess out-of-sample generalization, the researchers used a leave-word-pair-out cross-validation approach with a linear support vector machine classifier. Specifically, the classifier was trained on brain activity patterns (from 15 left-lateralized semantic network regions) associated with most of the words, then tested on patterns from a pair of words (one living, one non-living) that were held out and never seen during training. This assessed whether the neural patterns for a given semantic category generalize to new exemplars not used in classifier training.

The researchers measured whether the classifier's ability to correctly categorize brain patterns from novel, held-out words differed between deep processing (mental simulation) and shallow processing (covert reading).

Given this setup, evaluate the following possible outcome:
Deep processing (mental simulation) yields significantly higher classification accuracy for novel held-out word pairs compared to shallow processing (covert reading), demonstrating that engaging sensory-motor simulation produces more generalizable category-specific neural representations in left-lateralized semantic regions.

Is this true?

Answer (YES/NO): YES